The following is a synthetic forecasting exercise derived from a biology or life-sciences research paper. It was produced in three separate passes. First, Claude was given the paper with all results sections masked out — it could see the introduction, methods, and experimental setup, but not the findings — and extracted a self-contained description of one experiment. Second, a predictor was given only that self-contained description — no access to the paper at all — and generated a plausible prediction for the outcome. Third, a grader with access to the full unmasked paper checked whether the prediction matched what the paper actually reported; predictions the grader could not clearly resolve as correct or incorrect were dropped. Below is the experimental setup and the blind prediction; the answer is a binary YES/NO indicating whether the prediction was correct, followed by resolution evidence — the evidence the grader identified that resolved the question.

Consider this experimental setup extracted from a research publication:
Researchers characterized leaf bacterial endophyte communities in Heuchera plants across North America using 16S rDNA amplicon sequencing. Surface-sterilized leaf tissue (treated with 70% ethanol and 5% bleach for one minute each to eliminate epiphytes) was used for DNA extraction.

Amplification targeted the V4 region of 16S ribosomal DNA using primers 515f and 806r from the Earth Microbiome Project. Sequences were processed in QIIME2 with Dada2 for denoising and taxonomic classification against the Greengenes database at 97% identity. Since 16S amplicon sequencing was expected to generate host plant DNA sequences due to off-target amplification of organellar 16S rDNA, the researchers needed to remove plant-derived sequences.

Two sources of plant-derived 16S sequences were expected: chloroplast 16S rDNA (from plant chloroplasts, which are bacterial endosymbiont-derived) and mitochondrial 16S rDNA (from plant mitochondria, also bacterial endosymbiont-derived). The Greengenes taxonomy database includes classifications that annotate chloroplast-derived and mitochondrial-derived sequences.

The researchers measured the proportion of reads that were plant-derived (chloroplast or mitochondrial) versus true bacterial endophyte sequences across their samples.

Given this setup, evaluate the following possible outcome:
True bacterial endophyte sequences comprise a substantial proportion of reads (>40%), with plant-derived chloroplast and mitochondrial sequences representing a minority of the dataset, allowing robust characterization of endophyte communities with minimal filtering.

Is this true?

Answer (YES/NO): NO